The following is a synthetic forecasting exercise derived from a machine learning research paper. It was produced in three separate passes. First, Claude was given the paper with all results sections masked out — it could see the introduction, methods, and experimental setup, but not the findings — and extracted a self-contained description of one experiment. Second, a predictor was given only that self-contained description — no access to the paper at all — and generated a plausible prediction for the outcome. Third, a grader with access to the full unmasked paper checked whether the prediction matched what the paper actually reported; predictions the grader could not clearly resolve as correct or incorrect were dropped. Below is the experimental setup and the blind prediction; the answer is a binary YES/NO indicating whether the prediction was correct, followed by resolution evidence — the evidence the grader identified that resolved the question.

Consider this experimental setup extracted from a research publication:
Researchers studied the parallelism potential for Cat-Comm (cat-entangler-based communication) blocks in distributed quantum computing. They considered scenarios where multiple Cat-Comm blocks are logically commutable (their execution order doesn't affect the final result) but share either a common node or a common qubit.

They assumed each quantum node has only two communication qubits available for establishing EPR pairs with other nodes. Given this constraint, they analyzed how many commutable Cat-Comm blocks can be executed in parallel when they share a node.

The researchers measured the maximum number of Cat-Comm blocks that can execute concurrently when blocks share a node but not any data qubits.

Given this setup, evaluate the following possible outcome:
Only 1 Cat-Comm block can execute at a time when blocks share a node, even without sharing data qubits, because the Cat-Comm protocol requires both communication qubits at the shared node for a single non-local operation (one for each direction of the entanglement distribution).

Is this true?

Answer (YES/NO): NO